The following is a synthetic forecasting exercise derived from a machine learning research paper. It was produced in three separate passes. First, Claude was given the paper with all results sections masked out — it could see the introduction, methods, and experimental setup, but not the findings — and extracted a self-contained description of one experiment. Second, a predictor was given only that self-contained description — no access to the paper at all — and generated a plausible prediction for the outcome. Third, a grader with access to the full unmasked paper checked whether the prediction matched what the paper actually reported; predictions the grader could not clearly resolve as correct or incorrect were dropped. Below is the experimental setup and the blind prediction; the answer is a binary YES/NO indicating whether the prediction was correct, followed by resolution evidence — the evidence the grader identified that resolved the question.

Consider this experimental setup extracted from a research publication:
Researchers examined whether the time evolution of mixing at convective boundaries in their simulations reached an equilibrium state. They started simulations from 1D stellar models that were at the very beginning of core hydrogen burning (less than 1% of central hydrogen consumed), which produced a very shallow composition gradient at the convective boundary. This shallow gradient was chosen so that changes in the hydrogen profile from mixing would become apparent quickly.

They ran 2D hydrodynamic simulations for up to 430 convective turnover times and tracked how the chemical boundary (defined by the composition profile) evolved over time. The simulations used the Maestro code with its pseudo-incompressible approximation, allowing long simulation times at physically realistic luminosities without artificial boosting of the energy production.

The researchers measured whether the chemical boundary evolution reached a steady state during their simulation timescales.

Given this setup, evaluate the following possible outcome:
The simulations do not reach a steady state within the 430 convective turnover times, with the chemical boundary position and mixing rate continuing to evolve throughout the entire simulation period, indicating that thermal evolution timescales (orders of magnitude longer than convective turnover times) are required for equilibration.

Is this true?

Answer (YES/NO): YES